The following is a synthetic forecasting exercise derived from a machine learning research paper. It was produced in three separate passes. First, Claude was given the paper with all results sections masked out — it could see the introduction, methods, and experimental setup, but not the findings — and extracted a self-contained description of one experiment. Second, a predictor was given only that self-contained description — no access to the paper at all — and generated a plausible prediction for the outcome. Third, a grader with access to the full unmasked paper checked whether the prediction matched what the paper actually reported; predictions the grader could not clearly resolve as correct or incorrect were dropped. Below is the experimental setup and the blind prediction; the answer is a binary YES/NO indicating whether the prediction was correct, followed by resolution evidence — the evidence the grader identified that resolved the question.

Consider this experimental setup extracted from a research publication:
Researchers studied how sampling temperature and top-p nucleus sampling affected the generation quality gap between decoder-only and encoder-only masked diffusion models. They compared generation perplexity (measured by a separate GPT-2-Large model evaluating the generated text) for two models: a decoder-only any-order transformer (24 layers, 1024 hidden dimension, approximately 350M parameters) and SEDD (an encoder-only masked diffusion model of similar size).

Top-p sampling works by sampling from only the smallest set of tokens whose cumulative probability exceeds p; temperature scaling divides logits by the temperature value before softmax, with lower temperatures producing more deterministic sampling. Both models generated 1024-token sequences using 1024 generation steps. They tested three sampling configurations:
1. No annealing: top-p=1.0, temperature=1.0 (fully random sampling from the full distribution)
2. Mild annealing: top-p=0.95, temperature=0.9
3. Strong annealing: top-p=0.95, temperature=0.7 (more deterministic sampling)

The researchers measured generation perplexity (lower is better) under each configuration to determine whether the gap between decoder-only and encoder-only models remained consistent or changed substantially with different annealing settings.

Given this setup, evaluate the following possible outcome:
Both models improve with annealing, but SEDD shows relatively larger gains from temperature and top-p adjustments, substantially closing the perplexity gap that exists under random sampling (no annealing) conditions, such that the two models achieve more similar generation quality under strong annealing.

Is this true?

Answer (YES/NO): NO